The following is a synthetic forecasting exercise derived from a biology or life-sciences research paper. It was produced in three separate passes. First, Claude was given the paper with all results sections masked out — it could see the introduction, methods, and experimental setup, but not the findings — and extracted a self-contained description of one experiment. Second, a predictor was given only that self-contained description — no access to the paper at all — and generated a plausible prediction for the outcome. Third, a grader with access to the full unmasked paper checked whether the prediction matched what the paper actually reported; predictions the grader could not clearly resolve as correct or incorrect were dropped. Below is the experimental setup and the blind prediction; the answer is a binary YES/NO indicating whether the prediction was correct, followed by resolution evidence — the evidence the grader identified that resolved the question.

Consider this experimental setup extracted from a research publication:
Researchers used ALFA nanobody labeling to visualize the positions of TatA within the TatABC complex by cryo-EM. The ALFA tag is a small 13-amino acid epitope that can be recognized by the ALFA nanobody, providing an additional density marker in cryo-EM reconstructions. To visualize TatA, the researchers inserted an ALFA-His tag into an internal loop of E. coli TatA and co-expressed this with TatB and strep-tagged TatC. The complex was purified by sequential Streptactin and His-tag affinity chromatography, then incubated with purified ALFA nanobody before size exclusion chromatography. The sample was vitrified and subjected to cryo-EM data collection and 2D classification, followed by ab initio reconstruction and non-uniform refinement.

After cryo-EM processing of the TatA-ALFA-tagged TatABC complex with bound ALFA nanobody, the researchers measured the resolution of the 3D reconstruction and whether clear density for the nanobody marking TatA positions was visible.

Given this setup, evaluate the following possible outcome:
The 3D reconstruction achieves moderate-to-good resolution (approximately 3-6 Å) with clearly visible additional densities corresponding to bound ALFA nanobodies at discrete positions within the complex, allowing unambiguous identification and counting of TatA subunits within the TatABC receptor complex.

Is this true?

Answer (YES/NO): NO